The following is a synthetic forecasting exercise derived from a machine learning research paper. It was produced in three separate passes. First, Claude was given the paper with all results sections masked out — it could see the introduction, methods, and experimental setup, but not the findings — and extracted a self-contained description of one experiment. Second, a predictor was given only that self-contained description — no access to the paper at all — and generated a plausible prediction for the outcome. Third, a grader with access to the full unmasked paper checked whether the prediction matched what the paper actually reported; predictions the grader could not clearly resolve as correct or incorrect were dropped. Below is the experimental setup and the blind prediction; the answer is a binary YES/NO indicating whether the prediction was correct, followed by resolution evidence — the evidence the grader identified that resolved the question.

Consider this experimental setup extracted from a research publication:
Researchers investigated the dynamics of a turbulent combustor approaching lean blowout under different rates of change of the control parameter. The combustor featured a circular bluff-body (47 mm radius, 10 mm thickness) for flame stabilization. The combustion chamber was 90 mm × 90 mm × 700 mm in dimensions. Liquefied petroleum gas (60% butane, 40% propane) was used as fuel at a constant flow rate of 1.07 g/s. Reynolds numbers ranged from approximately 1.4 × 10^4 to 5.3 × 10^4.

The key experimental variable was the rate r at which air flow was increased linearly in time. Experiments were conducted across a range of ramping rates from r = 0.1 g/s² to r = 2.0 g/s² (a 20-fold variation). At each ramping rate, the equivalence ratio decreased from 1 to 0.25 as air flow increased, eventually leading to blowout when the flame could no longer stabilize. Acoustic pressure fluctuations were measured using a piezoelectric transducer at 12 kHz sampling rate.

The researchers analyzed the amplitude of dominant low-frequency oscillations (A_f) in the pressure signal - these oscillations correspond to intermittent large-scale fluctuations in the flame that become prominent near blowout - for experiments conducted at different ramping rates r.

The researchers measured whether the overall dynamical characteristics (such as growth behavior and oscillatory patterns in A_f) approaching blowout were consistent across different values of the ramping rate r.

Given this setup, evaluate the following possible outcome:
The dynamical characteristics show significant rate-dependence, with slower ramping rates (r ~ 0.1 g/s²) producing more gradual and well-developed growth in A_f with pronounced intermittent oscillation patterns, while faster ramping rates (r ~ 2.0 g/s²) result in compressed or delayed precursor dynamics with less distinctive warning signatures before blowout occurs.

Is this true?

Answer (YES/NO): NO